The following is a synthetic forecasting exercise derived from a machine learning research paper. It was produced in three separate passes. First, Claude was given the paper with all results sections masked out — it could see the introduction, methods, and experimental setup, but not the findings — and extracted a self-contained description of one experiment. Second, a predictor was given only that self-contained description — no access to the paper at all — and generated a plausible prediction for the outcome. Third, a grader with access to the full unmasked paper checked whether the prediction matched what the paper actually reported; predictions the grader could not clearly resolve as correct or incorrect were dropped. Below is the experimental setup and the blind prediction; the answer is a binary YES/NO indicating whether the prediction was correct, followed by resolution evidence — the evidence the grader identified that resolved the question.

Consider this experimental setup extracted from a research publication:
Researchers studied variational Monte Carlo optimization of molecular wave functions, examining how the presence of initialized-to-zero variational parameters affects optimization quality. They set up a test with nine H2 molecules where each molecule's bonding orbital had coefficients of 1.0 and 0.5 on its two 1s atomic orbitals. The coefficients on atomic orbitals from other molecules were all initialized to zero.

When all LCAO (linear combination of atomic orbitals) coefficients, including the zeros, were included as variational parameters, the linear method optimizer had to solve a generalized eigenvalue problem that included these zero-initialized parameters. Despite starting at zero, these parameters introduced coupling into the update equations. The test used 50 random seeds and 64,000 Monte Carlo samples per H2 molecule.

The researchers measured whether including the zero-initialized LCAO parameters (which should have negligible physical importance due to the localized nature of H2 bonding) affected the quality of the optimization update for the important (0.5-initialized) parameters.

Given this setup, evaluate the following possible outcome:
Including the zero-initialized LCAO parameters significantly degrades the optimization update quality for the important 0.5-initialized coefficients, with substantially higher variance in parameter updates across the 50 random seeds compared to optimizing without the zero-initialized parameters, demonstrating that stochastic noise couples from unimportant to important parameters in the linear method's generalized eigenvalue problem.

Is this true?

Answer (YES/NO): YES